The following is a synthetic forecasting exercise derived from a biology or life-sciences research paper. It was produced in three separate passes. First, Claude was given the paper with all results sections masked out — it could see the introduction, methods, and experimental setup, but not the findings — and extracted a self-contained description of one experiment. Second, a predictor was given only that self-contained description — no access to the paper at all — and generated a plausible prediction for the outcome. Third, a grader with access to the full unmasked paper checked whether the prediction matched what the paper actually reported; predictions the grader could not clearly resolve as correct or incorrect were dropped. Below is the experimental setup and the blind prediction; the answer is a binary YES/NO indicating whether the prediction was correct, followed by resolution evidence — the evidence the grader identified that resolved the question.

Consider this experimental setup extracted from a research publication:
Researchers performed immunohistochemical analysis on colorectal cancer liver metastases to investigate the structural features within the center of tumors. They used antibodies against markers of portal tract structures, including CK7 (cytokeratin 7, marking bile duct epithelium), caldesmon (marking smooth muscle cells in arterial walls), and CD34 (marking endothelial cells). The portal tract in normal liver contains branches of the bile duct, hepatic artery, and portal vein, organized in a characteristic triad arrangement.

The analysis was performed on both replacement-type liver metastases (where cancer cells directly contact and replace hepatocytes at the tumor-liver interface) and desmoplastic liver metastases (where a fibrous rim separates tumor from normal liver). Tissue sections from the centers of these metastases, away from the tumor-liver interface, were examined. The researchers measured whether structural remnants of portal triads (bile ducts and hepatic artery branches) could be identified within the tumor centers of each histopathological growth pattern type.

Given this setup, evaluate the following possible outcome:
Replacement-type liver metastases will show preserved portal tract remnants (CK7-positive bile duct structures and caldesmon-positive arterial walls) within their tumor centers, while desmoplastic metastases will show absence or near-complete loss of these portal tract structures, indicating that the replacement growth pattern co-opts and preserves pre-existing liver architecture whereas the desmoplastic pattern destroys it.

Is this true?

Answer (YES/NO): NO